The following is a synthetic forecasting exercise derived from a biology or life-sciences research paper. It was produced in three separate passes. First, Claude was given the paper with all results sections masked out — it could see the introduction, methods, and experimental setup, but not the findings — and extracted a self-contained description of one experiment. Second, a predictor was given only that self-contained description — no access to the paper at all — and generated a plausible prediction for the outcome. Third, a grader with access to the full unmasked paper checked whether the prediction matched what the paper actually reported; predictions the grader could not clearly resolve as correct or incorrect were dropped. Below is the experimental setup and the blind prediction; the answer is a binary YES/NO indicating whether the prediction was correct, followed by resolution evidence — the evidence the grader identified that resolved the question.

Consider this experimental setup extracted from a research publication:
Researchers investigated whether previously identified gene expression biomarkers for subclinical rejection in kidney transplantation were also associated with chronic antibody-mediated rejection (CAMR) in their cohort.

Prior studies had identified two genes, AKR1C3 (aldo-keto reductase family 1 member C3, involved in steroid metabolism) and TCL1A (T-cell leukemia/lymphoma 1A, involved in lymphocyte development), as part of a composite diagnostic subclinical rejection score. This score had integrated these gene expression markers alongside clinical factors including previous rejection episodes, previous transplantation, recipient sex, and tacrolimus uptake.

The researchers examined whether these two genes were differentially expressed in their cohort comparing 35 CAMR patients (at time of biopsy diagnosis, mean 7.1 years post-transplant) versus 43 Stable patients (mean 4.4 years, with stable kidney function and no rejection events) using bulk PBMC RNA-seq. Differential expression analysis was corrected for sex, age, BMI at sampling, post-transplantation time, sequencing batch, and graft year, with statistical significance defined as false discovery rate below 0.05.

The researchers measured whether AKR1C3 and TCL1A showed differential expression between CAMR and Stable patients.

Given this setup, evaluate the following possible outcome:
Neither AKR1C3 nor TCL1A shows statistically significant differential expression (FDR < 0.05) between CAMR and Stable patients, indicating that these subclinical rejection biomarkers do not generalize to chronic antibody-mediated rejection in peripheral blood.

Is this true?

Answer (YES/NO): NO